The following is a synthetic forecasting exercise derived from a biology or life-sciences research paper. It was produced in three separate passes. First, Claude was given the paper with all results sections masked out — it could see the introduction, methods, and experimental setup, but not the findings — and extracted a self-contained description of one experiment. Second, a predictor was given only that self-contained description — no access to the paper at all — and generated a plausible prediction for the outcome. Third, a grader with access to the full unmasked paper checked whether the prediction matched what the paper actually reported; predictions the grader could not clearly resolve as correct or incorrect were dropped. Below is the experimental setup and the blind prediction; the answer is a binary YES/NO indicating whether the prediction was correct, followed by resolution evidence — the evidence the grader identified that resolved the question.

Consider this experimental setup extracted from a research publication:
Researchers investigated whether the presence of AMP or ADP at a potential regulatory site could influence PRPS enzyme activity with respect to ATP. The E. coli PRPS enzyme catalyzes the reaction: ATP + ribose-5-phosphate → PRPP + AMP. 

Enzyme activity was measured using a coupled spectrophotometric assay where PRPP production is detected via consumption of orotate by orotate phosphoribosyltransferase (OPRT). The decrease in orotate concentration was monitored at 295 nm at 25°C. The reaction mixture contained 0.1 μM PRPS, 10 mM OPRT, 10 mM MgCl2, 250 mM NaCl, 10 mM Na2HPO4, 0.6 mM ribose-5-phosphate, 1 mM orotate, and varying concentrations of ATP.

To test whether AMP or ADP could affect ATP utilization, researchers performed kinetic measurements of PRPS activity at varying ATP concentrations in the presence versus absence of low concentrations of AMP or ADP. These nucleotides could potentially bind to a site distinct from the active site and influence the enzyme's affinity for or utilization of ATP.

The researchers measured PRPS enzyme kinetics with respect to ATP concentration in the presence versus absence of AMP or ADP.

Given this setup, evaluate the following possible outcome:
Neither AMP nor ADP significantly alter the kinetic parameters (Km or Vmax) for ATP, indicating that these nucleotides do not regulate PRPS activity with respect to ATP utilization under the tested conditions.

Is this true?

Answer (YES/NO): NO